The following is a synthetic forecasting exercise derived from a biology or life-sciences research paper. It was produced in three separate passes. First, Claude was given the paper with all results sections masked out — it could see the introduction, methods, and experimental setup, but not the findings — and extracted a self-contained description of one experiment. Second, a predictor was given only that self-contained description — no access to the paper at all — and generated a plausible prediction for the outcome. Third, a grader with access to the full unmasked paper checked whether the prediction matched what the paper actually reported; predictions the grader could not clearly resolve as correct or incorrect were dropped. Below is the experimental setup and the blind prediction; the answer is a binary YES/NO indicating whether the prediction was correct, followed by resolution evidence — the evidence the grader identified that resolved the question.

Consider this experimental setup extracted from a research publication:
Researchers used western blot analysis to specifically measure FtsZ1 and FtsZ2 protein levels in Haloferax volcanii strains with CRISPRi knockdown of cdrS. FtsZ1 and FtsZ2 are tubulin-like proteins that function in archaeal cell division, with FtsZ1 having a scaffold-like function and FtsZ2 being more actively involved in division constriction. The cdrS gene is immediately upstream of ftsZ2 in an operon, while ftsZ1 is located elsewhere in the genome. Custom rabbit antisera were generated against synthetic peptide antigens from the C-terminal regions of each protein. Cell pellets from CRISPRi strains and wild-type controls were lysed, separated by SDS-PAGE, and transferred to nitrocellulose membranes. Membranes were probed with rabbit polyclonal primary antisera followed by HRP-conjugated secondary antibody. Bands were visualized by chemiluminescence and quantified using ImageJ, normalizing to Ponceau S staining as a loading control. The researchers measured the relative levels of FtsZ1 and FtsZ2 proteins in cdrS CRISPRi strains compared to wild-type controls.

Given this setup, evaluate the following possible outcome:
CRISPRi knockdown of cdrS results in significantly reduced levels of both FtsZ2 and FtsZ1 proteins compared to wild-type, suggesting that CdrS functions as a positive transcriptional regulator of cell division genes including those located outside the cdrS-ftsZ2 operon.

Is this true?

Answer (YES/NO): YES